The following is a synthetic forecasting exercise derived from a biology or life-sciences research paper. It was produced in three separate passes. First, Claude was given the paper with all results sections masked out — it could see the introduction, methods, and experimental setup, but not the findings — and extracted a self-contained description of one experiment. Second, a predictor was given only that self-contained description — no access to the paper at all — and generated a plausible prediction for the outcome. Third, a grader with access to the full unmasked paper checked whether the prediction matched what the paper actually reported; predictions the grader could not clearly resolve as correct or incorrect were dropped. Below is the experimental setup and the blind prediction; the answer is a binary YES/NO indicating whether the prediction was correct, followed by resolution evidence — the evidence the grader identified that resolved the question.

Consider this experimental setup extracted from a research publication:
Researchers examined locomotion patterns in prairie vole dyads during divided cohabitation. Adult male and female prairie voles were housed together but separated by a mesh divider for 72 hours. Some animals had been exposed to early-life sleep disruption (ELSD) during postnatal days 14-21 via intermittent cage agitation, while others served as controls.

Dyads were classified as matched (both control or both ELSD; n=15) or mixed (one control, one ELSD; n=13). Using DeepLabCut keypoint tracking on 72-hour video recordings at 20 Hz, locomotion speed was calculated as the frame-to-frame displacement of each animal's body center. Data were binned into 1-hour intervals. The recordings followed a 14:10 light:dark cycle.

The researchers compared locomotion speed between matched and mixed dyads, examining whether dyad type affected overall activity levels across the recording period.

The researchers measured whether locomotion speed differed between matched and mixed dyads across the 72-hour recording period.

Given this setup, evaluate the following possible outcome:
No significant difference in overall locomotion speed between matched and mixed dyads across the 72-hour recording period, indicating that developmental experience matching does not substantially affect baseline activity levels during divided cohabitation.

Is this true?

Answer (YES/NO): YES